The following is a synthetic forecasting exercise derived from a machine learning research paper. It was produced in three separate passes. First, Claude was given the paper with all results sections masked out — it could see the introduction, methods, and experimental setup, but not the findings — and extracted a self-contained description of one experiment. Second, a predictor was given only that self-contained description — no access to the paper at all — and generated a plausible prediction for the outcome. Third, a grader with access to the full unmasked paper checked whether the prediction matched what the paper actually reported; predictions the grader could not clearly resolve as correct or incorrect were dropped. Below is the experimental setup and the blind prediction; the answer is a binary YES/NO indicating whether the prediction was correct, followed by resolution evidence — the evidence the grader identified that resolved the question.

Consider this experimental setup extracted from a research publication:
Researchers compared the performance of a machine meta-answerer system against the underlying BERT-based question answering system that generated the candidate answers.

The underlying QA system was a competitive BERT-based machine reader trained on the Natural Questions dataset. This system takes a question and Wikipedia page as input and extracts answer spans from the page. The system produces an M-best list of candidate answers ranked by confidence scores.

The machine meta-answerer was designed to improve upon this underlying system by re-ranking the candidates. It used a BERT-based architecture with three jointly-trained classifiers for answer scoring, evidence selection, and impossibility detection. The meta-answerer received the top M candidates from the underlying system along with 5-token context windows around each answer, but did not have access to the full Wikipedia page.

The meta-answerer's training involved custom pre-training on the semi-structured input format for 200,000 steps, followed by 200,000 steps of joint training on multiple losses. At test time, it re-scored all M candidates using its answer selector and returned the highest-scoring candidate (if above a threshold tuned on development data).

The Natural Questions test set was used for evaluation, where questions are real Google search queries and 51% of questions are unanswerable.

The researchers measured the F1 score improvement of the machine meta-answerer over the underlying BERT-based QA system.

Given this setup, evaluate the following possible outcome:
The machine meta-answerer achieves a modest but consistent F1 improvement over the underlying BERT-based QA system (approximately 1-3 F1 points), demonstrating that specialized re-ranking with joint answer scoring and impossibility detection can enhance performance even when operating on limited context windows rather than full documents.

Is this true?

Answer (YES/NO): YES